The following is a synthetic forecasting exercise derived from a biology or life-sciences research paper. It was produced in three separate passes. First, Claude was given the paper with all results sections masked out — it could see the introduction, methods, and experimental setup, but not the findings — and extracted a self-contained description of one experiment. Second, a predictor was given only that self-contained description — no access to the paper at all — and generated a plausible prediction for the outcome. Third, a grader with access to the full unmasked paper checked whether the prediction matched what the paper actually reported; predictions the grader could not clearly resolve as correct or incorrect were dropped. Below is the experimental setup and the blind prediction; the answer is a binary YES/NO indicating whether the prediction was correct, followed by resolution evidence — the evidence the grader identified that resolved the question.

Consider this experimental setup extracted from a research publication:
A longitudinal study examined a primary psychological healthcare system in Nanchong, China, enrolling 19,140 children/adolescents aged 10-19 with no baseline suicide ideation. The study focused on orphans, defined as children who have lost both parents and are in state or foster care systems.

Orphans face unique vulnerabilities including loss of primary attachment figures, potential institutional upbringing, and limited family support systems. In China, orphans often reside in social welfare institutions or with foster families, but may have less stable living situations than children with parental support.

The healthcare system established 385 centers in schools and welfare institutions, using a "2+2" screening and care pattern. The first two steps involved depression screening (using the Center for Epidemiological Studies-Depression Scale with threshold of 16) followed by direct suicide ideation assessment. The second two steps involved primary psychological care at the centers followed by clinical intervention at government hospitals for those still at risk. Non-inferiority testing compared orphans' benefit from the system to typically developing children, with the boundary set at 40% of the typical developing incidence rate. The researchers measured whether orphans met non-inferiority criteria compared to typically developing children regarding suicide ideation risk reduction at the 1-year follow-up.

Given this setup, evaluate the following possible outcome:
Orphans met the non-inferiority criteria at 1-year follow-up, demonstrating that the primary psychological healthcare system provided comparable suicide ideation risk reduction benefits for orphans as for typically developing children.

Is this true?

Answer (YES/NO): NO